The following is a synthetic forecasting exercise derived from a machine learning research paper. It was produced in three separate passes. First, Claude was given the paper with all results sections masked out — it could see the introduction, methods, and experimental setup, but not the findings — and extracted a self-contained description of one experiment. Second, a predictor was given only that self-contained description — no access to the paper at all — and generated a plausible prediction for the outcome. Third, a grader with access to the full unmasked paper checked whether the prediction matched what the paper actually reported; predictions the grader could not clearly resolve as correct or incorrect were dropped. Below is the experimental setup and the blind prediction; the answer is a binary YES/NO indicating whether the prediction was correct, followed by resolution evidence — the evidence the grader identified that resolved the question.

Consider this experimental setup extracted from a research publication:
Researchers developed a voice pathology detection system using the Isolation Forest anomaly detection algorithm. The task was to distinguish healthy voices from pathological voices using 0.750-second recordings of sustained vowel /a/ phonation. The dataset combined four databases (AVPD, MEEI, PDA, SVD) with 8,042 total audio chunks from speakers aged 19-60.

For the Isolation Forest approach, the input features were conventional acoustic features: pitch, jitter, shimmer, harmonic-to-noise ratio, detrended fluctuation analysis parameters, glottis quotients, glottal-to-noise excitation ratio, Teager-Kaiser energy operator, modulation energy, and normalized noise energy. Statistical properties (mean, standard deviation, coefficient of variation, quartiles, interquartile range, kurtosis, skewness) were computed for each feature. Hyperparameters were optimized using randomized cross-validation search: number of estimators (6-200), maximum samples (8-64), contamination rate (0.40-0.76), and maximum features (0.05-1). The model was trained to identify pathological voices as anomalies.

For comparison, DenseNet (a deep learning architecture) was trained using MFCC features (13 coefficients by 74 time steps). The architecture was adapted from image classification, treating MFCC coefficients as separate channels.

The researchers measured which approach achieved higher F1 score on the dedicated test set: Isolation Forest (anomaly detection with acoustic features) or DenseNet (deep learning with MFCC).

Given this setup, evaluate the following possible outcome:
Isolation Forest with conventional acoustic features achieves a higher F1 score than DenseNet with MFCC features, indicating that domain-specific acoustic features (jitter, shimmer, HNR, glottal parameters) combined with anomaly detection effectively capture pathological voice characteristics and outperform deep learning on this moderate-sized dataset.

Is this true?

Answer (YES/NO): NO